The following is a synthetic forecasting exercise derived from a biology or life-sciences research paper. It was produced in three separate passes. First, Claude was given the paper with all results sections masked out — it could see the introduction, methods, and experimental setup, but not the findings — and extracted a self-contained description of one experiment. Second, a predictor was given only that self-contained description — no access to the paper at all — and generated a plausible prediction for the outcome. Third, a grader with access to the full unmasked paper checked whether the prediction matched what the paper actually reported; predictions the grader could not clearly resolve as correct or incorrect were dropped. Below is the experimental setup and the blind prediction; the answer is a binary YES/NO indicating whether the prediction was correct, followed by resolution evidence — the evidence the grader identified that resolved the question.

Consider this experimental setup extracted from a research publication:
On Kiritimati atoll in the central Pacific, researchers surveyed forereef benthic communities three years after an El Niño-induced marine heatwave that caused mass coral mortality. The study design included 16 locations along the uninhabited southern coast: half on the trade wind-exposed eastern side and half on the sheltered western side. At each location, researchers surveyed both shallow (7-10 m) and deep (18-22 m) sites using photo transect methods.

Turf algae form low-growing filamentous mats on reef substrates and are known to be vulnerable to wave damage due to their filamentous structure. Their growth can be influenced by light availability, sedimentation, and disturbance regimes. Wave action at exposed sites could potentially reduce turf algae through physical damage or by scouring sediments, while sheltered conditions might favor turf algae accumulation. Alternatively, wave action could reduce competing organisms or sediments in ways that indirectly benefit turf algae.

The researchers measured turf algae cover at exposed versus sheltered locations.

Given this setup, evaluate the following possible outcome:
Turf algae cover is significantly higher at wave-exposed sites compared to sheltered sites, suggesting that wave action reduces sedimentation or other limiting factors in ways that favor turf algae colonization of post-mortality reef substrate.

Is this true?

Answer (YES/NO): NO